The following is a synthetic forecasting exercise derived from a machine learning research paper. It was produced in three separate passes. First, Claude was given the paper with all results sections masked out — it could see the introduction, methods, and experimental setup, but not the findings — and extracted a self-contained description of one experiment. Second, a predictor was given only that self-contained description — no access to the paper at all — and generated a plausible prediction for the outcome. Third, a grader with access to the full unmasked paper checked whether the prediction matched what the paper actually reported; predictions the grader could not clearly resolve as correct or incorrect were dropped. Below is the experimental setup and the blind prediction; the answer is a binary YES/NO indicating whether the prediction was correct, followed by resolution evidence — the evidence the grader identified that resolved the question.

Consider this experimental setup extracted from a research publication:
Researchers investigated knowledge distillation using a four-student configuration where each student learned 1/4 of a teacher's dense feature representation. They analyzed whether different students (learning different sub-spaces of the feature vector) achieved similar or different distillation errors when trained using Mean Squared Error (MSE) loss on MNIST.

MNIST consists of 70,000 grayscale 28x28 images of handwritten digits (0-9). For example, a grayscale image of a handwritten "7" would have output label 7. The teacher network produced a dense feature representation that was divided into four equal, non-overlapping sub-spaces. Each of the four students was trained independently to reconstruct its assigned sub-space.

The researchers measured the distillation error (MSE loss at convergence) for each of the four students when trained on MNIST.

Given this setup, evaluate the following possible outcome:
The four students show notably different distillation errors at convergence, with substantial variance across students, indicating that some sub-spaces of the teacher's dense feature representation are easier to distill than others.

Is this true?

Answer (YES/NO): YES